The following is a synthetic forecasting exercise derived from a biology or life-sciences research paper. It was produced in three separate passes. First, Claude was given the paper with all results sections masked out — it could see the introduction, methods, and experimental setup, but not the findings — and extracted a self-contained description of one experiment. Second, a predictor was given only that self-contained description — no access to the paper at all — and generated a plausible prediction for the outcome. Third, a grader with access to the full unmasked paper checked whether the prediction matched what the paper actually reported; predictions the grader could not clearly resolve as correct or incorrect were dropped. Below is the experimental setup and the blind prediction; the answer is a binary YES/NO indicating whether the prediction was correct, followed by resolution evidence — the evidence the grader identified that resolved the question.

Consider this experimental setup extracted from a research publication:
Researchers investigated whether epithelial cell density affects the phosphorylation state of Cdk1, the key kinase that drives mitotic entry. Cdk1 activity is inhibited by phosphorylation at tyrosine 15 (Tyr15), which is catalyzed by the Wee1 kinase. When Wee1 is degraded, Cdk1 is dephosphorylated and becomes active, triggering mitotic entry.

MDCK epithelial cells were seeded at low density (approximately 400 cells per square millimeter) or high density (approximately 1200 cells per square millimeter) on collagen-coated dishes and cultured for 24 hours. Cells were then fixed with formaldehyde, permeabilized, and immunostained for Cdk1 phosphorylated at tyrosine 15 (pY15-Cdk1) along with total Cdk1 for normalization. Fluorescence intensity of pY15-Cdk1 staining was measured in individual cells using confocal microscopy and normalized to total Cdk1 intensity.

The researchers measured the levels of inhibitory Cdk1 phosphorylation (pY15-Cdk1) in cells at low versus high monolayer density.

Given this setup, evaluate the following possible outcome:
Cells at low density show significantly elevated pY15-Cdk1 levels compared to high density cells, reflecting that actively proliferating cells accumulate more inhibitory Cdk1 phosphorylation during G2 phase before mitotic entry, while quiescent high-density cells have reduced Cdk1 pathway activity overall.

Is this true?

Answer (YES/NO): NO